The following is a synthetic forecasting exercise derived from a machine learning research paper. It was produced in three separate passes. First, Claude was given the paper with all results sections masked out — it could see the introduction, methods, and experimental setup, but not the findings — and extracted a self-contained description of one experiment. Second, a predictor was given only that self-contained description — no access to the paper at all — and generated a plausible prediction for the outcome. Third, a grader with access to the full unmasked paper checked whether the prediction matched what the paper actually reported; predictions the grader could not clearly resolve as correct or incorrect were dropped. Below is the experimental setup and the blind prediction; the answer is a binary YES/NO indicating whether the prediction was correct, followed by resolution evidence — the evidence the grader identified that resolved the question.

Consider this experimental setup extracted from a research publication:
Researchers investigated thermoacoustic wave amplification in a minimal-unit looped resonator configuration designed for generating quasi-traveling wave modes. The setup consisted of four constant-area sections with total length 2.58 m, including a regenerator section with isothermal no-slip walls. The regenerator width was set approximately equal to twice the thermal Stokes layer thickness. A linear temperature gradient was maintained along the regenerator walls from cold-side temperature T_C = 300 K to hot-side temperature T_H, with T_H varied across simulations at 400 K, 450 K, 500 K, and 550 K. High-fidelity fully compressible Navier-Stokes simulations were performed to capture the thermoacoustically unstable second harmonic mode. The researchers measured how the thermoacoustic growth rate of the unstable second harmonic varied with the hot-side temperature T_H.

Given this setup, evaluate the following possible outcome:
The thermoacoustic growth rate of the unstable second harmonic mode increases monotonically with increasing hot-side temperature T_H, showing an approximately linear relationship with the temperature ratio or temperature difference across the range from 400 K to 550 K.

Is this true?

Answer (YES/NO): NO